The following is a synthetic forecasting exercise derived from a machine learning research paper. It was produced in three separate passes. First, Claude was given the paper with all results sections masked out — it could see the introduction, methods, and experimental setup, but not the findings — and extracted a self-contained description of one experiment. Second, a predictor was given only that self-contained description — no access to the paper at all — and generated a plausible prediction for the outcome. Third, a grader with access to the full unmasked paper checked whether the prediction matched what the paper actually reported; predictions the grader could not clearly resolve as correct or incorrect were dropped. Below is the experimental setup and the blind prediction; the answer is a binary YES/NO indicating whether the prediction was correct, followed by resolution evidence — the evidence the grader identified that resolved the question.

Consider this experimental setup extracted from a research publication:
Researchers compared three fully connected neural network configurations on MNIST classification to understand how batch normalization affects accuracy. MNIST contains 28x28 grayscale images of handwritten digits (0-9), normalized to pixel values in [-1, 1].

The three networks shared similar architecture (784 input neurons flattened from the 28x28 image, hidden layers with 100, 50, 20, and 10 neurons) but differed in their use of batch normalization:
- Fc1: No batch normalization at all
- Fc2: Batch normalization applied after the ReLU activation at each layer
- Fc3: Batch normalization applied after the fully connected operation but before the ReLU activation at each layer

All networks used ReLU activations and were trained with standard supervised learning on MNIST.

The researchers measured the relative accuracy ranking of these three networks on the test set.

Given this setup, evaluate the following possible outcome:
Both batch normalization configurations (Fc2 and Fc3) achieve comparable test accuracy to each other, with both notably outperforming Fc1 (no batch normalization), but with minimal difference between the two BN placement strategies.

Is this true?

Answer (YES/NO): NO